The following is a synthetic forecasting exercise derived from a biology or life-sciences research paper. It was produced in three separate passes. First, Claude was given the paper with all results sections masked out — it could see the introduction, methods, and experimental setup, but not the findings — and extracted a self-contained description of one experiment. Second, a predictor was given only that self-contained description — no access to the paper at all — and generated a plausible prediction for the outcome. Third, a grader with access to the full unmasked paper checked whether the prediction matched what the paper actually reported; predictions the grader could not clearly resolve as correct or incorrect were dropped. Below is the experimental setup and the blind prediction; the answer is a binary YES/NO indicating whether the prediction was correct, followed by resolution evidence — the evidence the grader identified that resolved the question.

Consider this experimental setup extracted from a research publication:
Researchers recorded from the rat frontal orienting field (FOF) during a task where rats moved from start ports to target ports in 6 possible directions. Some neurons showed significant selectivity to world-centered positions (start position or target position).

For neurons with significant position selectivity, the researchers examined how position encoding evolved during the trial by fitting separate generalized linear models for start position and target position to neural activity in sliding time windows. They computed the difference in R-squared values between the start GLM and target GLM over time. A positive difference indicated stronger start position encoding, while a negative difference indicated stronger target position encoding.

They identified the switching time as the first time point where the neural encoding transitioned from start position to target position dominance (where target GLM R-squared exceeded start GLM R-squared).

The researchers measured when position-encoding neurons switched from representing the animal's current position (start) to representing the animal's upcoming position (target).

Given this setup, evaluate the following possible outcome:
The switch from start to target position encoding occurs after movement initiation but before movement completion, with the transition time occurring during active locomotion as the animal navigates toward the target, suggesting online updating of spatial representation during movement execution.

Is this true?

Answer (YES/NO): YES